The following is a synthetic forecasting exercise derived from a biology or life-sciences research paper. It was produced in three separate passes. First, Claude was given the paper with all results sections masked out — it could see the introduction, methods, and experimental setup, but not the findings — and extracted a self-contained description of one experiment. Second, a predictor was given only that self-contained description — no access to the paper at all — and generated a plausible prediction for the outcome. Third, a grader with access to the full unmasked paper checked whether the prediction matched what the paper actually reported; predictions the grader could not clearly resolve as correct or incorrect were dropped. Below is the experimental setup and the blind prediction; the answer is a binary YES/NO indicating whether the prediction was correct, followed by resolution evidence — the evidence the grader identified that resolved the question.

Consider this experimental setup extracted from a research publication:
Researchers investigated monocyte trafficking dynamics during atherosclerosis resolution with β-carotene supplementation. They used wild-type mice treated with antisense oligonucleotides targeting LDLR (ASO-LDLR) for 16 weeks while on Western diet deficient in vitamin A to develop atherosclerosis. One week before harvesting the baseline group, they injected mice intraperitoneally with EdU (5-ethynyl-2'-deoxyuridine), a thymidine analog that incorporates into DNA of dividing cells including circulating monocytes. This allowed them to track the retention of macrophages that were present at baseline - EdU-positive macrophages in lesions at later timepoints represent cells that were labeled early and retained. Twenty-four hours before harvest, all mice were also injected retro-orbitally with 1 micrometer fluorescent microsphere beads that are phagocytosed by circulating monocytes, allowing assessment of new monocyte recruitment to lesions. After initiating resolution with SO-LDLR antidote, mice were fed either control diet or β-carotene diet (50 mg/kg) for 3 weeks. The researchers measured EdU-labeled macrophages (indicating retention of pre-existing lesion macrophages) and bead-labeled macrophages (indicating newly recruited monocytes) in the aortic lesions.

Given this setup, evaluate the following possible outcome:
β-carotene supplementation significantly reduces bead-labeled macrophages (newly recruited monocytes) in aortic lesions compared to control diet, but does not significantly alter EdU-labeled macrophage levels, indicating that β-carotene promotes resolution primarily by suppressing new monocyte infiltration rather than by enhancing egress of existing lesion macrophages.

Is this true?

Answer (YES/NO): NO